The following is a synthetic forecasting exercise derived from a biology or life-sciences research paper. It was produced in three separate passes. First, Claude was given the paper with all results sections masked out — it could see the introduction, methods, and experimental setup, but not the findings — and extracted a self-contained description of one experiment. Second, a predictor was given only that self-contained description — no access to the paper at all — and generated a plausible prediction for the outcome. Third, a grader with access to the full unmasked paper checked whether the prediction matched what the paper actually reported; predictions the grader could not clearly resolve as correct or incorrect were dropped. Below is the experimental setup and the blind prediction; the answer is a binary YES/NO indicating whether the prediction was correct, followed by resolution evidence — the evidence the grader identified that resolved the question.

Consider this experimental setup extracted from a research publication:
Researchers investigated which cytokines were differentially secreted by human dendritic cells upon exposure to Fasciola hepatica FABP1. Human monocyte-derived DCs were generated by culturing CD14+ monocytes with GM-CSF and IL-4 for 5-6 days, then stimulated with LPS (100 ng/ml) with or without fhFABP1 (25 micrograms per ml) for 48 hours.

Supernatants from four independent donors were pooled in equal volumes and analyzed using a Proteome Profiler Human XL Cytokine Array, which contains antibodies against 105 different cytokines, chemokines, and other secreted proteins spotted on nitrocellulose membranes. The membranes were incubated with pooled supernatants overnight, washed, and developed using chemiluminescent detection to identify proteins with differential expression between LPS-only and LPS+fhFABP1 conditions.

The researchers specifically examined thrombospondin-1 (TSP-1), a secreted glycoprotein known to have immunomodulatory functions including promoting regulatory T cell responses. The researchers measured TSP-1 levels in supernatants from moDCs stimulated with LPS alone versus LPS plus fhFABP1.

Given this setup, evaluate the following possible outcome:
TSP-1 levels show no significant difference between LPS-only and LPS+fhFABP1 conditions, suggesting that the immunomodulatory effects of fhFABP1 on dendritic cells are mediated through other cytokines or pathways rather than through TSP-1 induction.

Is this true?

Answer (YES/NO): NO